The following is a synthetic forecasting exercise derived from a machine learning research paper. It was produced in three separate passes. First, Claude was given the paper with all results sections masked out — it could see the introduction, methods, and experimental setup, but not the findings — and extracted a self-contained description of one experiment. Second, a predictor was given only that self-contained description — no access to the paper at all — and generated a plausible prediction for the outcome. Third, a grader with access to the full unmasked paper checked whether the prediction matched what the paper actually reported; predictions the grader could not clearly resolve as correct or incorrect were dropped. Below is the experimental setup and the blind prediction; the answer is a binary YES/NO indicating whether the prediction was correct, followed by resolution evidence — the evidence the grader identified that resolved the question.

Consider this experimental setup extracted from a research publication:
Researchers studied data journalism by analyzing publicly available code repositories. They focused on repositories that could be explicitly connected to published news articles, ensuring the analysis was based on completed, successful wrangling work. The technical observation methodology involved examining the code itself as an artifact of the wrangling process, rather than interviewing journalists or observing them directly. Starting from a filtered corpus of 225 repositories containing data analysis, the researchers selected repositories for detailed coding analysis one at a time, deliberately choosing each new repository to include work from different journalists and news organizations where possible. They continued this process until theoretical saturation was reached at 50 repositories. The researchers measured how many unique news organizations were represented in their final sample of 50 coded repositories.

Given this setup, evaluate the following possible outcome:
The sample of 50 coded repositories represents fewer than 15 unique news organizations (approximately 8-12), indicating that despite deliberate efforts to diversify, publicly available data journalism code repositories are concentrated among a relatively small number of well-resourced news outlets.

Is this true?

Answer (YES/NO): NO